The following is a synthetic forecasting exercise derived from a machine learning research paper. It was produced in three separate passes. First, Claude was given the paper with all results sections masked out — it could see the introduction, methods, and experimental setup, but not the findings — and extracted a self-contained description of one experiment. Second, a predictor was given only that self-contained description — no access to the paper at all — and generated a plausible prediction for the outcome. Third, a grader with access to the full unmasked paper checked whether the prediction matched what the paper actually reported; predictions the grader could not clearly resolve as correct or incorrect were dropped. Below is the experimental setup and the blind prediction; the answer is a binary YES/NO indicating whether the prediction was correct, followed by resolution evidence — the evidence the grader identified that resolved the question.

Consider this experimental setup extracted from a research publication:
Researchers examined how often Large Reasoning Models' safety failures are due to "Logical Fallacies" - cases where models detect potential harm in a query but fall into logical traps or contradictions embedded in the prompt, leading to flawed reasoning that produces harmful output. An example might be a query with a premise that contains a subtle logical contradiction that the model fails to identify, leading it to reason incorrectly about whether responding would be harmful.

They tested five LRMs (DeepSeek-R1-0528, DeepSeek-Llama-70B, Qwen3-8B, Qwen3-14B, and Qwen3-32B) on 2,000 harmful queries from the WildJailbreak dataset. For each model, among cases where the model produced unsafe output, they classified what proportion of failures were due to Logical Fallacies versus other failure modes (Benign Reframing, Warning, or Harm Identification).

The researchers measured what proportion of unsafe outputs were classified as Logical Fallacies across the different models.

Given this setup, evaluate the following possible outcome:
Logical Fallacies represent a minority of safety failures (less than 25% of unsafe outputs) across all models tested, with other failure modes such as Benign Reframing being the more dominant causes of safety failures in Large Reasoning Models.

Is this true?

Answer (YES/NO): YES